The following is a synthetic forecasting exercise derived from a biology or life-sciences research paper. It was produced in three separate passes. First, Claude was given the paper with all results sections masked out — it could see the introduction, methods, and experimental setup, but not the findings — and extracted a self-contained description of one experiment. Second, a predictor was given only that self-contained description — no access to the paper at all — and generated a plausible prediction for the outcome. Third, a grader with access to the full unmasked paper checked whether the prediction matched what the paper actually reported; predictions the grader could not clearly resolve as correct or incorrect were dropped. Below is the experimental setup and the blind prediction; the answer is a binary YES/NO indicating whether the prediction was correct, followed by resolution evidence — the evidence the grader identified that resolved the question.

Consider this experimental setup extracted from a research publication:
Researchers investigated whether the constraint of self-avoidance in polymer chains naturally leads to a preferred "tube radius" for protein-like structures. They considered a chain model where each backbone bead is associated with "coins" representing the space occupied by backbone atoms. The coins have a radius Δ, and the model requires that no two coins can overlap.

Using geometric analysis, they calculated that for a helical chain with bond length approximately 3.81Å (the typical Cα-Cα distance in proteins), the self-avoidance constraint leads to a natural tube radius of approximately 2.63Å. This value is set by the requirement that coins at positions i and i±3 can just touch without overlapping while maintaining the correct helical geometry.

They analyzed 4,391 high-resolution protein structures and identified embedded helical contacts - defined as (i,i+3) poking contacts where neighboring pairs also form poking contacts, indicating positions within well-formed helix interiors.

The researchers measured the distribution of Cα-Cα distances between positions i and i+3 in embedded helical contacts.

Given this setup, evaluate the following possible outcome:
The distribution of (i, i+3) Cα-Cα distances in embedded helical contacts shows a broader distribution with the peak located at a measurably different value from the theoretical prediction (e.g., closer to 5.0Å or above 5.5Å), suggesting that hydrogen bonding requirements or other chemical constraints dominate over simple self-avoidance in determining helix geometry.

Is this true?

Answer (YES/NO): NO